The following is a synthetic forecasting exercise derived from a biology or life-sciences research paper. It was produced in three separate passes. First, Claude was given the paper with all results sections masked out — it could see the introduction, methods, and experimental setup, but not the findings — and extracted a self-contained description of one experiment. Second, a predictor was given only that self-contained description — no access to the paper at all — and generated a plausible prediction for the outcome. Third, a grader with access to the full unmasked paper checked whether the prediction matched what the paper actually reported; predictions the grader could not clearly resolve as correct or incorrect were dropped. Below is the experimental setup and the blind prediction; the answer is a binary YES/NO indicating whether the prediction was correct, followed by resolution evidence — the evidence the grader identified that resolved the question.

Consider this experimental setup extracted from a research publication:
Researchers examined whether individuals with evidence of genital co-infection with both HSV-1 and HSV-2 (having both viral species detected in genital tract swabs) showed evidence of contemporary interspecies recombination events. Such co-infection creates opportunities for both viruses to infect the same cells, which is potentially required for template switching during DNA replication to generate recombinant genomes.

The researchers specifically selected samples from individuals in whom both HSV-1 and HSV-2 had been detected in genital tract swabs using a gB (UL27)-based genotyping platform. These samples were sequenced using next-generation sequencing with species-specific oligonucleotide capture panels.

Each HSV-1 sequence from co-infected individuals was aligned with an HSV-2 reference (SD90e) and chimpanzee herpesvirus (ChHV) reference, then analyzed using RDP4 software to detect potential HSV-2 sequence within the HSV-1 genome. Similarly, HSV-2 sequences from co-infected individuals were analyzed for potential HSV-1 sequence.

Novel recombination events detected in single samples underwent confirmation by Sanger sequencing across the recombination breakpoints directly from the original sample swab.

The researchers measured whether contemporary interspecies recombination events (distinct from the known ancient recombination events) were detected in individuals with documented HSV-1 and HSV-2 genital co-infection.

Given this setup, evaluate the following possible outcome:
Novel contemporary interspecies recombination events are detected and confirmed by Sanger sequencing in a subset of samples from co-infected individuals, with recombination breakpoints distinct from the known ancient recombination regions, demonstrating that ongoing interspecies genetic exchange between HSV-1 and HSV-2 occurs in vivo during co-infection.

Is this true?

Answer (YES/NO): YES